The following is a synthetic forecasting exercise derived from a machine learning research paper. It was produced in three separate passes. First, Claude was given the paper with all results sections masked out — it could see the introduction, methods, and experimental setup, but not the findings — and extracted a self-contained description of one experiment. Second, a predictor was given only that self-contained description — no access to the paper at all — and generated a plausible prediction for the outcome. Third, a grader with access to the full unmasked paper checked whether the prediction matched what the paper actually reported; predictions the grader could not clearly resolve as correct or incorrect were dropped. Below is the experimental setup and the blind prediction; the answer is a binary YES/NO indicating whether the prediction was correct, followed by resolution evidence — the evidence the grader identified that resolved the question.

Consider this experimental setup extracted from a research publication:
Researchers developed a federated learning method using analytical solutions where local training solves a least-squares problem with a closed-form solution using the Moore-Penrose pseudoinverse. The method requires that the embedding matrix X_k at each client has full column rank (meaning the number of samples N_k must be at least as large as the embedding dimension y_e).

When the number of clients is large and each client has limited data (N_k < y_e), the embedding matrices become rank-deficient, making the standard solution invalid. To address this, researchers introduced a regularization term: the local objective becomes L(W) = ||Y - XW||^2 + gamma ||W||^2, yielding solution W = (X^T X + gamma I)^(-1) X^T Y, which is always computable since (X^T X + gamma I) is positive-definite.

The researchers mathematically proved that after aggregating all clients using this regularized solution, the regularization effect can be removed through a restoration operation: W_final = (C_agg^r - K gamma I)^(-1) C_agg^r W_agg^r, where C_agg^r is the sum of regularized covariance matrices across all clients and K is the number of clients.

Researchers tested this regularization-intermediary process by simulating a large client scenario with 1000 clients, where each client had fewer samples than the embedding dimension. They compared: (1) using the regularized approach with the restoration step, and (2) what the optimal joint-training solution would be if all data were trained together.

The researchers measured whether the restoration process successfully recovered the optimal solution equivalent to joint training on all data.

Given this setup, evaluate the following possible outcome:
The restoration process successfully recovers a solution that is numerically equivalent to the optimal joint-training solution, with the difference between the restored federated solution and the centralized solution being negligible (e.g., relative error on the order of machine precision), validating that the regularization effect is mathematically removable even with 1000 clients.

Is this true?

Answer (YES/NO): NO